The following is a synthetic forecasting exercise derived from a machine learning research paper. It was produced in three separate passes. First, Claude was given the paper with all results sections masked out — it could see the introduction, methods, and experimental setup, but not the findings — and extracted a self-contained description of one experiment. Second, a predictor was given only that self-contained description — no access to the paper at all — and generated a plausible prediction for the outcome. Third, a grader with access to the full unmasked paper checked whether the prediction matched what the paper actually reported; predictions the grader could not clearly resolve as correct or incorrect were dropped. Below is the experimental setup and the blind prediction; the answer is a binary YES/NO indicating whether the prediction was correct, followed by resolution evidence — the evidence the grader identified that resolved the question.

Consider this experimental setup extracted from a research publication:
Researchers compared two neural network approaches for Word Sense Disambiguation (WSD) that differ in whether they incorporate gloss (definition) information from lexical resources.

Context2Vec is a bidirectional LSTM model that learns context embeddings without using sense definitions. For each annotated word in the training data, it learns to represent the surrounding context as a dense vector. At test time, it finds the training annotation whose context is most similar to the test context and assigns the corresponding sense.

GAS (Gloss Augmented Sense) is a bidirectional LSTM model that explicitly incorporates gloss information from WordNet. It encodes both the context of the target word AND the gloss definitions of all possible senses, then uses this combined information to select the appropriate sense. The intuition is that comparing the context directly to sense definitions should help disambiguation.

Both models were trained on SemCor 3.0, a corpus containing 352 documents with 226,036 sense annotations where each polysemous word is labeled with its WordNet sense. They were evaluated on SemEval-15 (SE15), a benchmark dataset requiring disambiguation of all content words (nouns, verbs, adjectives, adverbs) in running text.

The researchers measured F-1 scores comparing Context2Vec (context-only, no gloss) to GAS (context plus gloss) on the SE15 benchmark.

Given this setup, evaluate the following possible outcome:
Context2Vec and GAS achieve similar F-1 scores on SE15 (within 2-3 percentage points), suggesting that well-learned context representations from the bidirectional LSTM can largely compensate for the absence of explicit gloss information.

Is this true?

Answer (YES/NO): YES